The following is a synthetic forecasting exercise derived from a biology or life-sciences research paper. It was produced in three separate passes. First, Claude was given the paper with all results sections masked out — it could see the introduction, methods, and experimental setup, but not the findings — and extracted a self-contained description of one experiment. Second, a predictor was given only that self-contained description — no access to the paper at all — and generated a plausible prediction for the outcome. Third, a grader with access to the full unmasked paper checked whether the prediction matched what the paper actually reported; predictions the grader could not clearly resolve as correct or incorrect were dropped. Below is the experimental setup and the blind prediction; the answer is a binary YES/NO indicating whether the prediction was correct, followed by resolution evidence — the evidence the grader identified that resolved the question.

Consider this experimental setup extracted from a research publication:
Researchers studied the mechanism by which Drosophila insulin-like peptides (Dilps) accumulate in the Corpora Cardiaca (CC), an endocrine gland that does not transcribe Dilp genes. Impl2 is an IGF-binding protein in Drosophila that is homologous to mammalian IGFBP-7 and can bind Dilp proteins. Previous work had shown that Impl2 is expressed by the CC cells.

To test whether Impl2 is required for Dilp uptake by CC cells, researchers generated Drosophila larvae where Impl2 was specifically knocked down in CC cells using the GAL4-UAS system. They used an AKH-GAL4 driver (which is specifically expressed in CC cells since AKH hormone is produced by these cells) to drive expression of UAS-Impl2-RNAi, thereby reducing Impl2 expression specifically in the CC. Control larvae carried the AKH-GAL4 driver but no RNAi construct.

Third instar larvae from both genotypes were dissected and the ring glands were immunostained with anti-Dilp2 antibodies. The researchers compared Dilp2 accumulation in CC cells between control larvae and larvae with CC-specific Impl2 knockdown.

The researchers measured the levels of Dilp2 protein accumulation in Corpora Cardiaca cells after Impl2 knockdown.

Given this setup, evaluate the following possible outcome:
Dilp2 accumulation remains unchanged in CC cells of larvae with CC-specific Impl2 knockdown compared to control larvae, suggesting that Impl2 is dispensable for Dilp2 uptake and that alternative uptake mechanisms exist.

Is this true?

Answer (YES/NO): NO